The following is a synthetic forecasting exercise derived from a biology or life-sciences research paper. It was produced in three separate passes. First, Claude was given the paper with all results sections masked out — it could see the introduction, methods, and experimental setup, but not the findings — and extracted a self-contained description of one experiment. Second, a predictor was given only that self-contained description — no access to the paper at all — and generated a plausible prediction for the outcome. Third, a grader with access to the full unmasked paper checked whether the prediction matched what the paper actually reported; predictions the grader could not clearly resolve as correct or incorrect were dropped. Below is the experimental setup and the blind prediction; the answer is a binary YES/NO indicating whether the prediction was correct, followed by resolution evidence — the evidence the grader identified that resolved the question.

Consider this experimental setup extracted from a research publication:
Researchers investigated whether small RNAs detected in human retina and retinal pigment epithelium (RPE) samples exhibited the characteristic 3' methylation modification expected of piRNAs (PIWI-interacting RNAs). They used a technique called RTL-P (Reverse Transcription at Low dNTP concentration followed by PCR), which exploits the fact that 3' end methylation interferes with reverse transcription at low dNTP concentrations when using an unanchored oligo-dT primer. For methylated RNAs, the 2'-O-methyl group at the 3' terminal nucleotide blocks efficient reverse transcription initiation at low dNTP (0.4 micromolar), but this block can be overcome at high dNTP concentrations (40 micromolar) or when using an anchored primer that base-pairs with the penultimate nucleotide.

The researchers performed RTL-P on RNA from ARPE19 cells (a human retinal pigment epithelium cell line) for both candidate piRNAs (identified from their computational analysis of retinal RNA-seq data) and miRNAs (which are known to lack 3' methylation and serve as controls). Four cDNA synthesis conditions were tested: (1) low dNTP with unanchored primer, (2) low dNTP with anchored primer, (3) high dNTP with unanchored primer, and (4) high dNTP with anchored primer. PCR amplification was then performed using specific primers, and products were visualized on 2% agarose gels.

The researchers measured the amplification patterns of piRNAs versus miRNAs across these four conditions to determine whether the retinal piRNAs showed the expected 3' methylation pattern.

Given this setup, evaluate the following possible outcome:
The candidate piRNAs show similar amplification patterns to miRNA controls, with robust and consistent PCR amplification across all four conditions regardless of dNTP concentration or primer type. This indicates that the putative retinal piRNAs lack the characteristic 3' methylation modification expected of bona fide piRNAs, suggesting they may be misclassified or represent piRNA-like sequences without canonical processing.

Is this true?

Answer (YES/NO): NO